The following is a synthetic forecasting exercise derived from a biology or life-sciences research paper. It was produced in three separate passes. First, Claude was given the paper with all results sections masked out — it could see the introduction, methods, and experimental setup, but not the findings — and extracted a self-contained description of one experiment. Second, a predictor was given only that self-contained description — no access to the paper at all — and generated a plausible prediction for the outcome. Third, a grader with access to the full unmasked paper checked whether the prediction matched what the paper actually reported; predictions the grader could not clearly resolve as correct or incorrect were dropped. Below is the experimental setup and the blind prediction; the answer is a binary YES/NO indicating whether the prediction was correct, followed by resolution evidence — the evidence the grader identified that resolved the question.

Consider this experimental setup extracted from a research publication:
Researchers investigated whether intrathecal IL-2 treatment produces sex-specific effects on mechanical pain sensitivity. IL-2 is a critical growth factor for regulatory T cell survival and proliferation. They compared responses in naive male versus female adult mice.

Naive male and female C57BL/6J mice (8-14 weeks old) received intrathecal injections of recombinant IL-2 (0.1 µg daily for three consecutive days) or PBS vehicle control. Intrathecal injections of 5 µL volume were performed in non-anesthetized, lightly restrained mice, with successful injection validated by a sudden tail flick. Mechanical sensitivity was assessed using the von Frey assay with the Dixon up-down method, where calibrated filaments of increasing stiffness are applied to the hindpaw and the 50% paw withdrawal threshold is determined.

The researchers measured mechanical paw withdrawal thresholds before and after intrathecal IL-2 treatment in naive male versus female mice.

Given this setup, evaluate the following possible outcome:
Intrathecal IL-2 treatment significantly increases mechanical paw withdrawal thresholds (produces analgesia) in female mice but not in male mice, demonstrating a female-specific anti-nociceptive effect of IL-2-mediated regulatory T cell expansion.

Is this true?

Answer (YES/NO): NO